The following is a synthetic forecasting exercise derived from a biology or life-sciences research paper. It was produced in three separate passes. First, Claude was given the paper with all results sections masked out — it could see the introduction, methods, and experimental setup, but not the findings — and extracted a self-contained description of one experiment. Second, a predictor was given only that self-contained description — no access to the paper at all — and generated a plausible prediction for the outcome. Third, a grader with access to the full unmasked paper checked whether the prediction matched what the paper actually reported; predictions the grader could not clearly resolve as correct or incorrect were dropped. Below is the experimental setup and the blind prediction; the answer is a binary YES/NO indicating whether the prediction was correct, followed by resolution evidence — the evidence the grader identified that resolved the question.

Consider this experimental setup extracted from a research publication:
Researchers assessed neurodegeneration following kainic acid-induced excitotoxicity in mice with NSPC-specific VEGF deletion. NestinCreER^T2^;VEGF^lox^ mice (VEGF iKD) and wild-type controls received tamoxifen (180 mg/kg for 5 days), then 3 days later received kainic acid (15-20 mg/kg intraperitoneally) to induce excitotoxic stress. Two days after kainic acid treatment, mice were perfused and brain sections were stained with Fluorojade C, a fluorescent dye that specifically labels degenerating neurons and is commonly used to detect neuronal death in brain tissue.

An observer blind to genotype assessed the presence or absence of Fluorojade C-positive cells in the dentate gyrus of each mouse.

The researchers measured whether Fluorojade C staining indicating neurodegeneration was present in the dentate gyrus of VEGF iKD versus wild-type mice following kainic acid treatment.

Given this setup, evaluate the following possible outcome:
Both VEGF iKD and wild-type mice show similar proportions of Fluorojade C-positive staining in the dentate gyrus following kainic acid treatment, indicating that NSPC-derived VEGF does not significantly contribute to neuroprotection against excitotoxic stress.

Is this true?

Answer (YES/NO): NO